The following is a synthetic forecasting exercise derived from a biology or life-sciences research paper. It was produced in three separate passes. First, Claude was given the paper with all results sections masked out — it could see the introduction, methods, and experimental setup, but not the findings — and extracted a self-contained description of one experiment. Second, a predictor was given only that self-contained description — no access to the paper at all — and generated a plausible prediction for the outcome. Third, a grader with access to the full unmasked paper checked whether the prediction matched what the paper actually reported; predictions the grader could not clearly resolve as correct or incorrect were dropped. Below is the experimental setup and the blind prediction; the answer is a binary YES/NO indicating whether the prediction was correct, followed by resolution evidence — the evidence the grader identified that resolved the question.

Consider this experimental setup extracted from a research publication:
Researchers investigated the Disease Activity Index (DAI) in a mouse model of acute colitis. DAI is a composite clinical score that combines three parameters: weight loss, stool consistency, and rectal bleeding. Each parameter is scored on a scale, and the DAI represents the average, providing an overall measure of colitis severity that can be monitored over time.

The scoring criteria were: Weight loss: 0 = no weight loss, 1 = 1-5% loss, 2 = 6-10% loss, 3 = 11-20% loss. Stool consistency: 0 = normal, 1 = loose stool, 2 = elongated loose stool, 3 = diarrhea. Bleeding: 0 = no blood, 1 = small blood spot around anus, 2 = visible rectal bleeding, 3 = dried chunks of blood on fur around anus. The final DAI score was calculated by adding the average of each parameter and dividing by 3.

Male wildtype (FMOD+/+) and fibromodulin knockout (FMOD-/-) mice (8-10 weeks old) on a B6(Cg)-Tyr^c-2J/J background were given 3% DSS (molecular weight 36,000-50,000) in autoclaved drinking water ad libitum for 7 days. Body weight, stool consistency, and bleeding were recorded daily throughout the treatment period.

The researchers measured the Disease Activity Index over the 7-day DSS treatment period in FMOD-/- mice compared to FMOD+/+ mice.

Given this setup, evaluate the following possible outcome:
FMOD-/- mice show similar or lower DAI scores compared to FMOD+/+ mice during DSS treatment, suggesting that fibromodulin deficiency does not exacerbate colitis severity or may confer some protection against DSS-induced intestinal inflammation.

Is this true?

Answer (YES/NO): NO